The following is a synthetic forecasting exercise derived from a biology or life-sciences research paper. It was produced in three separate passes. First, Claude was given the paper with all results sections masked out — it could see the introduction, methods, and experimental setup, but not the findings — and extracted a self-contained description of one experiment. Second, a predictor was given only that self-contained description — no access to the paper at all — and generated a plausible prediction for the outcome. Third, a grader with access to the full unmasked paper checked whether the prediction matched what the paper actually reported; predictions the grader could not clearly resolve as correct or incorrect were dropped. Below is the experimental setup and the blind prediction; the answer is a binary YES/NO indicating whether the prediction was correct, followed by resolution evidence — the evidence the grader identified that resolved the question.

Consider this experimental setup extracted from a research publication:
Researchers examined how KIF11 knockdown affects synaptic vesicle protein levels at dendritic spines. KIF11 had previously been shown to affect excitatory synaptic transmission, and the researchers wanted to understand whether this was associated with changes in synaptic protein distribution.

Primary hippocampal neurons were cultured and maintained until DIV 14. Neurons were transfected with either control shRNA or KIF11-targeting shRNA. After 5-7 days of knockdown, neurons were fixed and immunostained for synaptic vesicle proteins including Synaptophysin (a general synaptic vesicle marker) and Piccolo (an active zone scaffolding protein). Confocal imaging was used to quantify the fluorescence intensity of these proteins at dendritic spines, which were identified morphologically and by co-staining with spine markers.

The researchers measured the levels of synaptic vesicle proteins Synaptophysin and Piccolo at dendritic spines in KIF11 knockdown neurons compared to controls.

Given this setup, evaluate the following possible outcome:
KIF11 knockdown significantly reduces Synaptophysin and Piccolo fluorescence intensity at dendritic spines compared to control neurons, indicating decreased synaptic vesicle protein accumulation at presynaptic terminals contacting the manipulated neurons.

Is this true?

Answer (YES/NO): NO